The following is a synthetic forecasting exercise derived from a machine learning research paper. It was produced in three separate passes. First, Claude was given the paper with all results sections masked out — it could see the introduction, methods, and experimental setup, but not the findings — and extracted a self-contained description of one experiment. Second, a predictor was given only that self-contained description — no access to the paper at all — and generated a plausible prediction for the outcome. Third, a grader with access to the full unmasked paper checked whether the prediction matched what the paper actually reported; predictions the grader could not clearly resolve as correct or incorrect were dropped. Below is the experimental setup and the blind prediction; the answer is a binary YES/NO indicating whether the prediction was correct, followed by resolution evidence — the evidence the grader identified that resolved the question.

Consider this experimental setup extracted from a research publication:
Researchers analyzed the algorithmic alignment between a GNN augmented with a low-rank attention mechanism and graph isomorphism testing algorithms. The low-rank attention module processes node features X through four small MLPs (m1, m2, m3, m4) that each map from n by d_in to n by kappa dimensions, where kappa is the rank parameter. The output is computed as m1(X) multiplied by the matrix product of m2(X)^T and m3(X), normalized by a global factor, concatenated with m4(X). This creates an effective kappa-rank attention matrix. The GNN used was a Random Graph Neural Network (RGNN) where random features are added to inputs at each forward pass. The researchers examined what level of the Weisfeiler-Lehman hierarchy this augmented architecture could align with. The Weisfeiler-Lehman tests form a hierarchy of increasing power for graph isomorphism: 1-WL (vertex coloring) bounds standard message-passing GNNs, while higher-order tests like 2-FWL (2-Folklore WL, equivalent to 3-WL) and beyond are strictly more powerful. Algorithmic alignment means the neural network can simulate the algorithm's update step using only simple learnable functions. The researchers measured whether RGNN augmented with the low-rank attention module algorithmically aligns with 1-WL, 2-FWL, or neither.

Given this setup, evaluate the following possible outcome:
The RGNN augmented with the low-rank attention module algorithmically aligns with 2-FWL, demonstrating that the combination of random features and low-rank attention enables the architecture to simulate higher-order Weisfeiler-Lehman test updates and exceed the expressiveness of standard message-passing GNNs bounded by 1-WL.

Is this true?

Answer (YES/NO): YES